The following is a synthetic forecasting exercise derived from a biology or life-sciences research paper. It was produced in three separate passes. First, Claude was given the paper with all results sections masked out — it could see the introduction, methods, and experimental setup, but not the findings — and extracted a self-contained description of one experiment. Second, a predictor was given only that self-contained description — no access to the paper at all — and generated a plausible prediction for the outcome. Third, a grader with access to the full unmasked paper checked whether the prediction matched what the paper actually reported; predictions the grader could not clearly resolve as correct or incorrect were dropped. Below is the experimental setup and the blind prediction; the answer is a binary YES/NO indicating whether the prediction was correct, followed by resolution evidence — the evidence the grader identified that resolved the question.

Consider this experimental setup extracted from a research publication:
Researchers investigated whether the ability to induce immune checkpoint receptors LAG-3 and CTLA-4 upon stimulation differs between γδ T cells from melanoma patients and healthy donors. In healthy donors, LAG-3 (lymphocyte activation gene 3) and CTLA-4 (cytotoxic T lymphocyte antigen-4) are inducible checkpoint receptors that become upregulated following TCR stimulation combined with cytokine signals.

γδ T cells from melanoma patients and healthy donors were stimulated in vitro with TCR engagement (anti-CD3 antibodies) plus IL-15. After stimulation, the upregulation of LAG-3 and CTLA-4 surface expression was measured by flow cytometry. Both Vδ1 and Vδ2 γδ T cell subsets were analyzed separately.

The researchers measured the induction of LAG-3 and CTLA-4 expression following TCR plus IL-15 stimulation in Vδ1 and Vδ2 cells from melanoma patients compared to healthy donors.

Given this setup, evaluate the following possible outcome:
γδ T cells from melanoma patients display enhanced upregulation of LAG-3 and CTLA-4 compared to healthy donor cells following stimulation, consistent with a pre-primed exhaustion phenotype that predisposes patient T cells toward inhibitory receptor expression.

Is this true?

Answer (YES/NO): NO